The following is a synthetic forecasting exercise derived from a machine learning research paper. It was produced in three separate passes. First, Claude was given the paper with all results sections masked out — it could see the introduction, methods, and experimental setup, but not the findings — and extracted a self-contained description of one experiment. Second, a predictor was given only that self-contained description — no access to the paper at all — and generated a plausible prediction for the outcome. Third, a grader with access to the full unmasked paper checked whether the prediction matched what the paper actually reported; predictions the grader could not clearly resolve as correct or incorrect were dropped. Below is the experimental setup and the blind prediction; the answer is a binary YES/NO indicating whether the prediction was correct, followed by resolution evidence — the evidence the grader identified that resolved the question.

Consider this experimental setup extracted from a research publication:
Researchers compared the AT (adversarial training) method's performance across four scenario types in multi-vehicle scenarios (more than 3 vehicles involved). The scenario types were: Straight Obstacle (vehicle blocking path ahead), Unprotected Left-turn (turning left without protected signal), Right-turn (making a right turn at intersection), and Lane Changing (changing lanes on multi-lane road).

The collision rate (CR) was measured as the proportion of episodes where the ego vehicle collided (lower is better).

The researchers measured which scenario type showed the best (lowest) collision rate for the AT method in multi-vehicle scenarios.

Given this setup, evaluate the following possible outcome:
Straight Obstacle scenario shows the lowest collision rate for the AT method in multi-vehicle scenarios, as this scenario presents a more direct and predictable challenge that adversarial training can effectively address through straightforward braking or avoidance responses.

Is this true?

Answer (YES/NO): NO